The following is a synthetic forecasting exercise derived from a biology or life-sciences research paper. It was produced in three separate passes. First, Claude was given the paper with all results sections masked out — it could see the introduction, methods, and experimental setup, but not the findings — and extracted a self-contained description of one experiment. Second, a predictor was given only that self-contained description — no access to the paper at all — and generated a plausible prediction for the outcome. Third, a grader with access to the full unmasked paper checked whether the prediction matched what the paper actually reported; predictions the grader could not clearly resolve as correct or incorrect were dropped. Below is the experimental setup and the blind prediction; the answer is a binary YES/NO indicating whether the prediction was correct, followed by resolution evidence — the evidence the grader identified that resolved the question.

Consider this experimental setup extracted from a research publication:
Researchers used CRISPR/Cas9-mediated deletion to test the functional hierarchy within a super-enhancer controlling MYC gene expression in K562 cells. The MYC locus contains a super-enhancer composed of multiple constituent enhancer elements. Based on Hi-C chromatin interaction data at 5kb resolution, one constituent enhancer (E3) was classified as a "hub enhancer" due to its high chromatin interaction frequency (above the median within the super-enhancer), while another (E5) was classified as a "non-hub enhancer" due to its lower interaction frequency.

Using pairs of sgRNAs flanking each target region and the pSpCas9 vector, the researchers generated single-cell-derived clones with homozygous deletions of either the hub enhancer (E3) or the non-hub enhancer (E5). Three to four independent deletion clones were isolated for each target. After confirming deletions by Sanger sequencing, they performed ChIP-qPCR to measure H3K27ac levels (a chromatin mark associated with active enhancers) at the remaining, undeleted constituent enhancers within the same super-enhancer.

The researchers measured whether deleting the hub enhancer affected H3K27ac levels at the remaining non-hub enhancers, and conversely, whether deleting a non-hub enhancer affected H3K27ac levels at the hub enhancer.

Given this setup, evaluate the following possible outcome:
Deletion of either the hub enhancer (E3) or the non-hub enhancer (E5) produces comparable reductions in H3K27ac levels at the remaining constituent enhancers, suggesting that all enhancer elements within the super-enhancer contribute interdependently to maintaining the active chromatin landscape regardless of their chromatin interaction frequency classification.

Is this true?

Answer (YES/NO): NO